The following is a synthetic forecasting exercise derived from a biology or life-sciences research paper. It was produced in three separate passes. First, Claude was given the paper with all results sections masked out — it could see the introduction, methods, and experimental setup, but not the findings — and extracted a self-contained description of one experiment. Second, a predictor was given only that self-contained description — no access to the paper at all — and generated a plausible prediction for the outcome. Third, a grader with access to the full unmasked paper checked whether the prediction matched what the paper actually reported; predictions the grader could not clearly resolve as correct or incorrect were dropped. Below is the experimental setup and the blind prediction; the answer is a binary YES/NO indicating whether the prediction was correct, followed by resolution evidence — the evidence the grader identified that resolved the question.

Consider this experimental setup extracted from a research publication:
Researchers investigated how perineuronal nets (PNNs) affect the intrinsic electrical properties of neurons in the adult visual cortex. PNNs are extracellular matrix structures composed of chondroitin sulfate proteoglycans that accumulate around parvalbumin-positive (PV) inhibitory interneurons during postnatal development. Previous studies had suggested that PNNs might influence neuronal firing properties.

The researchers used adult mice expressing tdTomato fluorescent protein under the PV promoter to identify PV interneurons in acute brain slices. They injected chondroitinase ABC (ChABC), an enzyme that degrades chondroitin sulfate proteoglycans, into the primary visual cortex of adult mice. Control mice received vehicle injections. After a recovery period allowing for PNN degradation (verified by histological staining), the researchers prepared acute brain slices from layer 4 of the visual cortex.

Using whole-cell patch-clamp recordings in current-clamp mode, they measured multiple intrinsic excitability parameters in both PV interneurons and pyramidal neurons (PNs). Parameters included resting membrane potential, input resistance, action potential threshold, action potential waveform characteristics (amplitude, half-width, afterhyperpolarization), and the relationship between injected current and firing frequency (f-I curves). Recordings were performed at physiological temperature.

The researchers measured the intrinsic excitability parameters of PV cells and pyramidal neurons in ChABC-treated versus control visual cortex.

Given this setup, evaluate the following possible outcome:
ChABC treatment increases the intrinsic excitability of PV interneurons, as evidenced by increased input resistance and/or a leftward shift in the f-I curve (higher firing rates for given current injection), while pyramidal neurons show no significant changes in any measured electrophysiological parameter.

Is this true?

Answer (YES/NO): NO